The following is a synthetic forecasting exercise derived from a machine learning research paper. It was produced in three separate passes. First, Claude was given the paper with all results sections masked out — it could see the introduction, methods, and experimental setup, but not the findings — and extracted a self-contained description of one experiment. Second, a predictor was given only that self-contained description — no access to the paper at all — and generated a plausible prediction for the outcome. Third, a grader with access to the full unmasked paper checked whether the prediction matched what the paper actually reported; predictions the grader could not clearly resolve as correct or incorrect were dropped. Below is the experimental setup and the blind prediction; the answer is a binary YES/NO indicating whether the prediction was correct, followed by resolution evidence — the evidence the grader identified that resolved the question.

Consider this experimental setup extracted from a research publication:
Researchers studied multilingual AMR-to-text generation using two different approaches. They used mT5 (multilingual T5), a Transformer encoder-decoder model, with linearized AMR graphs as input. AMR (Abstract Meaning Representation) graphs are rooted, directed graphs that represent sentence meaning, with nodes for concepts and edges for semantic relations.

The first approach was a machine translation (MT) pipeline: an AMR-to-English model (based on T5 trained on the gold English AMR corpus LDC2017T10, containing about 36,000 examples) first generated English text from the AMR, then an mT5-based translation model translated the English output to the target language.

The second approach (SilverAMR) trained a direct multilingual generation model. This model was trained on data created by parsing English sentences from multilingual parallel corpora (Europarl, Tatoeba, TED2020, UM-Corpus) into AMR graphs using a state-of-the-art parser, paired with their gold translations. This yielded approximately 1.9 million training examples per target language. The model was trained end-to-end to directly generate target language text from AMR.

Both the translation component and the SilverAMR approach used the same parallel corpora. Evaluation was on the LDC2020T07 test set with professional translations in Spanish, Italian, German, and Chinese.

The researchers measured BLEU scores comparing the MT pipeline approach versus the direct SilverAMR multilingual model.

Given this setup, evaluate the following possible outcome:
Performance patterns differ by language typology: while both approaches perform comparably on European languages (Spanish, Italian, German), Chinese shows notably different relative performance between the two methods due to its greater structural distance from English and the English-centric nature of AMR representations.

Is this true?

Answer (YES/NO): NO